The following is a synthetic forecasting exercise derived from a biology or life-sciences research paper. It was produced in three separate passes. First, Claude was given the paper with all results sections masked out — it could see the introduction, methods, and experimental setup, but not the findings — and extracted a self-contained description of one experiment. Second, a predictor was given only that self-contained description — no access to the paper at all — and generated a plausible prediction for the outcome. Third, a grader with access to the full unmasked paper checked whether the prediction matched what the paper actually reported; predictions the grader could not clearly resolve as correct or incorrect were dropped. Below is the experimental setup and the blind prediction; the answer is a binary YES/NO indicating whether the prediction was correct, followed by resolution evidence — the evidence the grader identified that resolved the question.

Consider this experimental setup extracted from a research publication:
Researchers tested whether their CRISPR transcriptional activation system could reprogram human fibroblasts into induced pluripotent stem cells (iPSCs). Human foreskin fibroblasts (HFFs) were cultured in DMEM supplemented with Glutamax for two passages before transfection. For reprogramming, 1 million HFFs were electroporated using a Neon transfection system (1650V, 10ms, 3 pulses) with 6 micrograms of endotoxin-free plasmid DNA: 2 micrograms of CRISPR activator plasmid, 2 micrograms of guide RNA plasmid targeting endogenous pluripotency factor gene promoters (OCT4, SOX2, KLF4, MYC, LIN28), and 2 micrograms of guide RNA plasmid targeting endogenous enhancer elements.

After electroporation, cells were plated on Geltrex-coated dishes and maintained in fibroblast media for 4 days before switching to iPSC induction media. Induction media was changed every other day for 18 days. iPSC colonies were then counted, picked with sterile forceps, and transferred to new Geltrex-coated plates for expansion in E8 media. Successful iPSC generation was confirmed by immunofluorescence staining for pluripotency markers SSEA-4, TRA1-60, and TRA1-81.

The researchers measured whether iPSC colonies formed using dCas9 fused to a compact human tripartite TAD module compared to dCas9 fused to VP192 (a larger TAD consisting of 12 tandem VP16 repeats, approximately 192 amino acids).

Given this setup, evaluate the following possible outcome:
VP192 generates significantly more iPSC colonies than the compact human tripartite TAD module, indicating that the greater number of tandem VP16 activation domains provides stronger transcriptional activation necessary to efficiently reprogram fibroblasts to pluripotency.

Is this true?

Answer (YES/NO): NO